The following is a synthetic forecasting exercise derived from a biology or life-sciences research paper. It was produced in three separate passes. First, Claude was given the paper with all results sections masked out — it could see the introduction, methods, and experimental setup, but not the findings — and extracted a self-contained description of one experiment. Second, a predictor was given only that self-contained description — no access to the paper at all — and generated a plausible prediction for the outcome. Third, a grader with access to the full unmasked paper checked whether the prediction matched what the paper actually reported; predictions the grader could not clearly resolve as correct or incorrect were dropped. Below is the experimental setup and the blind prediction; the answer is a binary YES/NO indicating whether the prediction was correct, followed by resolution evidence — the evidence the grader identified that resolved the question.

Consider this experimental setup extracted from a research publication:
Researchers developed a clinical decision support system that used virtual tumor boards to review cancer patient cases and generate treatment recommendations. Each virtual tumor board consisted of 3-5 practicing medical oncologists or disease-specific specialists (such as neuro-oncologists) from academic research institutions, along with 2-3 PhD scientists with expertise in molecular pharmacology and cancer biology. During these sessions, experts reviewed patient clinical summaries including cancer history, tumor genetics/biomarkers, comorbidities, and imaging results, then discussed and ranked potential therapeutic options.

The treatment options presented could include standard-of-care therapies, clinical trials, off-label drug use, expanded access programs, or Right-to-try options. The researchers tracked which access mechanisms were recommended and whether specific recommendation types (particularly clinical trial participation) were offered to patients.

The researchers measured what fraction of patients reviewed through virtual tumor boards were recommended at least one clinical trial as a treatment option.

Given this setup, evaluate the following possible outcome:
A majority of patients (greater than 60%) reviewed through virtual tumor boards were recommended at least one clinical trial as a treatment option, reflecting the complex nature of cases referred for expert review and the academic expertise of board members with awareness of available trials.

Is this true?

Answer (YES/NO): YES